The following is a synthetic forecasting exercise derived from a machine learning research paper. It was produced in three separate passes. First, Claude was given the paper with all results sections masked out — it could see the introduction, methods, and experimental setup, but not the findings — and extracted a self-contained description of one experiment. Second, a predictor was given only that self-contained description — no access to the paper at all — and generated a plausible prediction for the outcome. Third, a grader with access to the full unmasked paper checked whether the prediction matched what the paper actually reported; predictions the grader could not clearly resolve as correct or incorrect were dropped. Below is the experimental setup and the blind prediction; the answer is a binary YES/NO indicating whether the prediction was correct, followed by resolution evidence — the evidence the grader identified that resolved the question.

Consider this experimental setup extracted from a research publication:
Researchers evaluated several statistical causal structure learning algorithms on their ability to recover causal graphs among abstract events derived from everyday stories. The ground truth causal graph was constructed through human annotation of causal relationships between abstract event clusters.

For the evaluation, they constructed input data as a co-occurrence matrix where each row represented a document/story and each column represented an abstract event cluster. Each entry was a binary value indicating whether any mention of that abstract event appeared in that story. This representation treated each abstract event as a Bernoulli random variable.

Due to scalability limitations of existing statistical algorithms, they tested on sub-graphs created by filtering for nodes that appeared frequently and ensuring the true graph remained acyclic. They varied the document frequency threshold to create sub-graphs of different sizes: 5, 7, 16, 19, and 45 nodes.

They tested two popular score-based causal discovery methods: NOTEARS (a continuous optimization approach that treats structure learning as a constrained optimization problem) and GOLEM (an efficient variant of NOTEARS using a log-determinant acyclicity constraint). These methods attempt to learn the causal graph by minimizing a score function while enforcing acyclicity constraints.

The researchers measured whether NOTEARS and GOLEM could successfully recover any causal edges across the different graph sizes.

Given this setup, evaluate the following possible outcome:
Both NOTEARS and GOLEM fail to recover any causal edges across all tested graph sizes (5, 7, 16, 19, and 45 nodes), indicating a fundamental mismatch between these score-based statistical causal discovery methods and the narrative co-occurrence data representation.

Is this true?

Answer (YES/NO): YES